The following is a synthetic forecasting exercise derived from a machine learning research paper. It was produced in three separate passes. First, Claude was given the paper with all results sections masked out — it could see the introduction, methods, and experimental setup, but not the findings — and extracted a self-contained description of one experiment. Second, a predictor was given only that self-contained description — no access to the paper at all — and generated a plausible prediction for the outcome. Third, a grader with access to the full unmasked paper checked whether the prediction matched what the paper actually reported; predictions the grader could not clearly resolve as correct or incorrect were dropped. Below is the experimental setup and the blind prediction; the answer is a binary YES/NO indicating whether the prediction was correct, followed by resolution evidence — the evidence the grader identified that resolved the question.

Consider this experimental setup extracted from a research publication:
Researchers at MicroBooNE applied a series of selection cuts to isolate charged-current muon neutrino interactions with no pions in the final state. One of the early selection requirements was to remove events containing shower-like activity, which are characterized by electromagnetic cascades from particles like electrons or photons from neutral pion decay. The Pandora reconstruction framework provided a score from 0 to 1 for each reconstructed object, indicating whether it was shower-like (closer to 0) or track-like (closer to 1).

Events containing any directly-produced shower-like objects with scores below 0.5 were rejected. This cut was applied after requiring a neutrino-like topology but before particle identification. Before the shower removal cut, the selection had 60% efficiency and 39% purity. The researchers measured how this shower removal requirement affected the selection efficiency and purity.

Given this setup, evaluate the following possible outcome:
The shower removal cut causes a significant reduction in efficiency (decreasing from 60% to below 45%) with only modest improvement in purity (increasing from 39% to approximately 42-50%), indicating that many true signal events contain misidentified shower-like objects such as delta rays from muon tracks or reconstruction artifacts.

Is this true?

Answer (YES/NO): NO